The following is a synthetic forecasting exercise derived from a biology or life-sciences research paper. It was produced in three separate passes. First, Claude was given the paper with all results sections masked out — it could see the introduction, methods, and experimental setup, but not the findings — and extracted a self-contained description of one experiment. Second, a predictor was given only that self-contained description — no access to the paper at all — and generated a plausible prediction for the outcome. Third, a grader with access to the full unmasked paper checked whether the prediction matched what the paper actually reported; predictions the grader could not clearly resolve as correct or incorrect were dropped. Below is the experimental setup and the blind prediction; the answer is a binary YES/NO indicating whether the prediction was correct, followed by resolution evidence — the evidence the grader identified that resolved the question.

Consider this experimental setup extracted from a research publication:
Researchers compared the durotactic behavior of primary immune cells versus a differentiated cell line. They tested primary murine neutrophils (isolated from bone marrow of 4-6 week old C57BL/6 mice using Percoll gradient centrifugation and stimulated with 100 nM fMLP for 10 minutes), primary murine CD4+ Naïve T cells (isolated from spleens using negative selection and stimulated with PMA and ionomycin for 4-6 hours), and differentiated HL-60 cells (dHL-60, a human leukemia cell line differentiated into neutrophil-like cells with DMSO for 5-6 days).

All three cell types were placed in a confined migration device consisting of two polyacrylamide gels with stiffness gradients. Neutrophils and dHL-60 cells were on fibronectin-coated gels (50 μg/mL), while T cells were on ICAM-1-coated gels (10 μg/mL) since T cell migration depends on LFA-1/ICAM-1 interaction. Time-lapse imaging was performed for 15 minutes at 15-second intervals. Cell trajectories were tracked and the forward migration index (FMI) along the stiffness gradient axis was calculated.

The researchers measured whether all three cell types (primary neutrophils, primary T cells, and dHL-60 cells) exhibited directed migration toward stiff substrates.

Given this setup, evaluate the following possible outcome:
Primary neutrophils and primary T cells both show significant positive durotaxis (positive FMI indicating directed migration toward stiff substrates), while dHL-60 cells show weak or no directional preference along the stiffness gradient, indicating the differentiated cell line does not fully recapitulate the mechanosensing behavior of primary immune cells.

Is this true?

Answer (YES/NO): NO